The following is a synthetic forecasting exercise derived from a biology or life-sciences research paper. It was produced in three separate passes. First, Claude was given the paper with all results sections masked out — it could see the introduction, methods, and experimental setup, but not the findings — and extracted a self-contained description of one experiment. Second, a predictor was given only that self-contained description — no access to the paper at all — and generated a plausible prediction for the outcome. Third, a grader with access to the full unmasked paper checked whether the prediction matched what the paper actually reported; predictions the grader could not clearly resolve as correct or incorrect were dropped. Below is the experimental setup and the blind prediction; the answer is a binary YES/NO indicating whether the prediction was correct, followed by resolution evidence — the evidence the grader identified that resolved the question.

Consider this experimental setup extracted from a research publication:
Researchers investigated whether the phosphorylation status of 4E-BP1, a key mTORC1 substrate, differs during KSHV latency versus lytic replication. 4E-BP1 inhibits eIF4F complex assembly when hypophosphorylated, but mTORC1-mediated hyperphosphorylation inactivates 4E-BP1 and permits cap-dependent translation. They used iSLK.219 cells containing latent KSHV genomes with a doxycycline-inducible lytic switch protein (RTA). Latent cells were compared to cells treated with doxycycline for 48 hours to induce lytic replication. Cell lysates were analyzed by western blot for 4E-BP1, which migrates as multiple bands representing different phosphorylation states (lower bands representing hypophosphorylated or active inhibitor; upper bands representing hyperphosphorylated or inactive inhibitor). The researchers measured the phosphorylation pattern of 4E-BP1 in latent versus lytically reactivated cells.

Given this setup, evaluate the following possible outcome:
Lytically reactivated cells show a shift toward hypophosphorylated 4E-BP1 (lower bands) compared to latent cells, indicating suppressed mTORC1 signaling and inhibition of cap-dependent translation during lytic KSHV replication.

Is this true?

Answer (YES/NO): NO